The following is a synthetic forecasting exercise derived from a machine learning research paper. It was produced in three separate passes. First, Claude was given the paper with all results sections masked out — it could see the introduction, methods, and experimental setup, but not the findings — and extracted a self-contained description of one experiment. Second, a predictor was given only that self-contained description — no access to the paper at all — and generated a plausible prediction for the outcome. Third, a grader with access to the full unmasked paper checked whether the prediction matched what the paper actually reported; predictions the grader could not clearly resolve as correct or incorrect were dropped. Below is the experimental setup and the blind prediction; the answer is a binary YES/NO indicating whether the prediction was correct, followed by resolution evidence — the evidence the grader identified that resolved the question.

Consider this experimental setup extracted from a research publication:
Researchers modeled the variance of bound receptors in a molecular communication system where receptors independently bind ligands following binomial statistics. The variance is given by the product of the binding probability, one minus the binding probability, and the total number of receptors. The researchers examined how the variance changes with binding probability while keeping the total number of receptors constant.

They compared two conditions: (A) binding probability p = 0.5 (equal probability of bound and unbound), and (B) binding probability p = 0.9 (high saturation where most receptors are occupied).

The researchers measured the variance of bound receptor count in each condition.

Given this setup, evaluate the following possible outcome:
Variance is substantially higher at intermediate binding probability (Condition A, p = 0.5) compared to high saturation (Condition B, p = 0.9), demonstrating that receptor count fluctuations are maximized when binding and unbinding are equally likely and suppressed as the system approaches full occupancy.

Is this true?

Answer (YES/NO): YES